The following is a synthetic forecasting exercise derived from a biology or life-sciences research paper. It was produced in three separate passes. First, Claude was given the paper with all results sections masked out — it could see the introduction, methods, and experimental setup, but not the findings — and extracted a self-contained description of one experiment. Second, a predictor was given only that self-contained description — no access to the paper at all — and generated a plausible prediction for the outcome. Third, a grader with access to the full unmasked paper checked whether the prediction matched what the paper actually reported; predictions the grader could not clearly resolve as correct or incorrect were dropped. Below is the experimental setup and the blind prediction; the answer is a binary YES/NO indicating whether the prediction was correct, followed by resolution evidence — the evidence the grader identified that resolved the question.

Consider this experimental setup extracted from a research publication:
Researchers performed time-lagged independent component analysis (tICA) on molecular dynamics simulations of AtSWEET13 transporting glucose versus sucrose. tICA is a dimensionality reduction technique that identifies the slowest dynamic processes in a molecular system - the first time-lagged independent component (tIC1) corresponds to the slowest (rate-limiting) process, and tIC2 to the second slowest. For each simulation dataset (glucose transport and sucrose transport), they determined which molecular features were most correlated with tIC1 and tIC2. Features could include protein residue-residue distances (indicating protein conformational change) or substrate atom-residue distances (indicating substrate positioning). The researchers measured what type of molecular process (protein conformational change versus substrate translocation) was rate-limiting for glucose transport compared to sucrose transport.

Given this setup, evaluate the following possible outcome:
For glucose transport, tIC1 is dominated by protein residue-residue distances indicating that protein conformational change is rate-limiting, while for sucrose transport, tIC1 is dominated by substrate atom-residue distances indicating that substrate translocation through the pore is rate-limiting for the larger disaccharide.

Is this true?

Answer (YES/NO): YES